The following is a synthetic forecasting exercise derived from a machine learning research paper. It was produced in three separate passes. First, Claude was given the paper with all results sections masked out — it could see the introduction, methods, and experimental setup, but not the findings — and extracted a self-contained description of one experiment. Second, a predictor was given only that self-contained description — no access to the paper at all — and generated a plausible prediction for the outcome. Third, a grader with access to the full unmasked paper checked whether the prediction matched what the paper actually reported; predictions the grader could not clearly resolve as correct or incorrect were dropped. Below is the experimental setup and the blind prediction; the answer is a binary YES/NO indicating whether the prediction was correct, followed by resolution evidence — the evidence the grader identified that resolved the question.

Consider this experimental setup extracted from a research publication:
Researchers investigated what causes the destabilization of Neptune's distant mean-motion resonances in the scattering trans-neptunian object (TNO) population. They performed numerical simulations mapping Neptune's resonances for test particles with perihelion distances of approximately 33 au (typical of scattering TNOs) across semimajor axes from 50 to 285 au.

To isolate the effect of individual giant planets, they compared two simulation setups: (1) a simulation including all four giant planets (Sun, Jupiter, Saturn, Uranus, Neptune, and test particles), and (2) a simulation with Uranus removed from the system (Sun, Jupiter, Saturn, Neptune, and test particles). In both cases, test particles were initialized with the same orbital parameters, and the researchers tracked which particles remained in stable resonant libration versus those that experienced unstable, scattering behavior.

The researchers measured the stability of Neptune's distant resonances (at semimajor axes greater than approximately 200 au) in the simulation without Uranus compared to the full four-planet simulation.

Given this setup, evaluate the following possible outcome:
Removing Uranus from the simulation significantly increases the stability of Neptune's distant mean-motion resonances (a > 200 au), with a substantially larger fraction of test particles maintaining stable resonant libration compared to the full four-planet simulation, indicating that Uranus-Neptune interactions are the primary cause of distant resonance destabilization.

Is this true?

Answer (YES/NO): YES